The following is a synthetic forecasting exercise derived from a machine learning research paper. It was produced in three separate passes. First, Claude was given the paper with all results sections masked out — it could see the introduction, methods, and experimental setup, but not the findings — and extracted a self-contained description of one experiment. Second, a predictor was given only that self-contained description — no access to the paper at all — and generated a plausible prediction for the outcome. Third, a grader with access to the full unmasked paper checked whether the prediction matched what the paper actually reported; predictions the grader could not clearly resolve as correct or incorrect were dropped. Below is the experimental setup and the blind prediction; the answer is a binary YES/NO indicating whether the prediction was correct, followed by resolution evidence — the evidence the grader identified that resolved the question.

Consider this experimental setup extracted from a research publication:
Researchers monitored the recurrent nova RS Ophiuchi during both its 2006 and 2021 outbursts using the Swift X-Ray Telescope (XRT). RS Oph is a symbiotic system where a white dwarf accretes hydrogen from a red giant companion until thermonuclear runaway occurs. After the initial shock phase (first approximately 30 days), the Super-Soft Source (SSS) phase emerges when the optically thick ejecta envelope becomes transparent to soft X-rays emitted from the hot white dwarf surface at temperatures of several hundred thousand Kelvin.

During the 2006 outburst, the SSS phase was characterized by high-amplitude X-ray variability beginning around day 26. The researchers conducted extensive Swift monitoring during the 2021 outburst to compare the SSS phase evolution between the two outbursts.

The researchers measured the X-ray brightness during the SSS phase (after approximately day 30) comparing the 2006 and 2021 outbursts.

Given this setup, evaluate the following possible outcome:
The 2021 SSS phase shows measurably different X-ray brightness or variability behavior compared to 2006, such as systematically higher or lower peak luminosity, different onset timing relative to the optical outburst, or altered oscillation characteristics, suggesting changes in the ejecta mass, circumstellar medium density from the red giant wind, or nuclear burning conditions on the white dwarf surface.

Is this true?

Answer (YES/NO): NO